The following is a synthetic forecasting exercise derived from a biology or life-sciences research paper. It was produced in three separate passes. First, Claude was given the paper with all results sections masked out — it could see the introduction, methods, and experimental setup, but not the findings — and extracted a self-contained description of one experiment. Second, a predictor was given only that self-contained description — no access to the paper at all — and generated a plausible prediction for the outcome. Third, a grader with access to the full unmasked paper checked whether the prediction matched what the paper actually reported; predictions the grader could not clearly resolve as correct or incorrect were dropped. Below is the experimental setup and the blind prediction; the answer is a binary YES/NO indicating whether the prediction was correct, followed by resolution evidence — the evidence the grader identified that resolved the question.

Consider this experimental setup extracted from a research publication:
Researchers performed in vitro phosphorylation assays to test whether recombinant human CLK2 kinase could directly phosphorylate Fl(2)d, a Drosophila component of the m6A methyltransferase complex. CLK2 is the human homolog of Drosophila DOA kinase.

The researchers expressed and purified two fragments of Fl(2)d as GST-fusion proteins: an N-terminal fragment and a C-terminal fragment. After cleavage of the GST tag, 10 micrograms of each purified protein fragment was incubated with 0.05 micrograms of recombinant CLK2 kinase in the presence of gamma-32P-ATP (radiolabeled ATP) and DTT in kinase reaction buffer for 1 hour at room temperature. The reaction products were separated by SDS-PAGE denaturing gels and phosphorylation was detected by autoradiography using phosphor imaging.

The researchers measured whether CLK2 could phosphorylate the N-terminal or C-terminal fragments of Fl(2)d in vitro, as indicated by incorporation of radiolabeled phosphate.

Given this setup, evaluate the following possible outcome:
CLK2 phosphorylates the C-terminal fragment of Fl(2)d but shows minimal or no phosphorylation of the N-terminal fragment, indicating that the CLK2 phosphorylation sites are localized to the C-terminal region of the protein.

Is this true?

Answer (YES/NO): YES